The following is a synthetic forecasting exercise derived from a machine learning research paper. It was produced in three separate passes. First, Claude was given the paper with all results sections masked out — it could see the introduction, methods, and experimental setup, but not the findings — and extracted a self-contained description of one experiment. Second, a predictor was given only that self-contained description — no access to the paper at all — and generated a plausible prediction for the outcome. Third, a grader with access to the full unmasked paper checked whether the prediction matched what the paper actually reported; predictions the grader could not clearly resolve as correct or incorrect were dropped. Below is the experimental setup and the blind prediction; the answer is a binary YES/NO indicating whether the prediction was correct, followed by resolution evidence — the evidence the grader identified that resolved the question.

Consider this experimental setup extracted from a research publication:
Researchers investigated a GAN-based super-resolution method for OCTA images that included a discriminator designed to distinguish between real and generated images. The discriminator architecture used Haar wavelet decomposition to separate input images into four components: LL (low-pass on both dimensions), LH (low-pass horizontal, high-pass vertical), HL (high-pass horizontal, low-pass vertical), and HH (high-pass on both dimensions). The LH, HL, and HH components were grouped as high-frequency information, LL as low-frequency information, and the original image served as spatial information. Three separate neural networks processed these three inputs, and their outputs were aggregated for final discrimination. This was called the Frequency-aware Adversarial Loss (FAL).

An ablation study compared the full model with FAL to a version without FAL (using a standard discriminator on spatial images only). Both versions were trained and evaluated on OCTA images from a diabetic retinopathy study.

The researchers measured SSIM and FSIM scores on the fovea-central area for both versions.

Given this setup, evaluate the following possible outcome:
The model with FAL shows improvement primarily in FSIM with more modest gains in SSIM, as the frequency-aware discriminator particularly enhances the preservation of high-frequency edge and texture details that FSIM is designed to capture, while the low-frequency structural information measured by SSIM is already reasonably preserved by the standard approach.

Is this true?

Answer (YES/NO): NO